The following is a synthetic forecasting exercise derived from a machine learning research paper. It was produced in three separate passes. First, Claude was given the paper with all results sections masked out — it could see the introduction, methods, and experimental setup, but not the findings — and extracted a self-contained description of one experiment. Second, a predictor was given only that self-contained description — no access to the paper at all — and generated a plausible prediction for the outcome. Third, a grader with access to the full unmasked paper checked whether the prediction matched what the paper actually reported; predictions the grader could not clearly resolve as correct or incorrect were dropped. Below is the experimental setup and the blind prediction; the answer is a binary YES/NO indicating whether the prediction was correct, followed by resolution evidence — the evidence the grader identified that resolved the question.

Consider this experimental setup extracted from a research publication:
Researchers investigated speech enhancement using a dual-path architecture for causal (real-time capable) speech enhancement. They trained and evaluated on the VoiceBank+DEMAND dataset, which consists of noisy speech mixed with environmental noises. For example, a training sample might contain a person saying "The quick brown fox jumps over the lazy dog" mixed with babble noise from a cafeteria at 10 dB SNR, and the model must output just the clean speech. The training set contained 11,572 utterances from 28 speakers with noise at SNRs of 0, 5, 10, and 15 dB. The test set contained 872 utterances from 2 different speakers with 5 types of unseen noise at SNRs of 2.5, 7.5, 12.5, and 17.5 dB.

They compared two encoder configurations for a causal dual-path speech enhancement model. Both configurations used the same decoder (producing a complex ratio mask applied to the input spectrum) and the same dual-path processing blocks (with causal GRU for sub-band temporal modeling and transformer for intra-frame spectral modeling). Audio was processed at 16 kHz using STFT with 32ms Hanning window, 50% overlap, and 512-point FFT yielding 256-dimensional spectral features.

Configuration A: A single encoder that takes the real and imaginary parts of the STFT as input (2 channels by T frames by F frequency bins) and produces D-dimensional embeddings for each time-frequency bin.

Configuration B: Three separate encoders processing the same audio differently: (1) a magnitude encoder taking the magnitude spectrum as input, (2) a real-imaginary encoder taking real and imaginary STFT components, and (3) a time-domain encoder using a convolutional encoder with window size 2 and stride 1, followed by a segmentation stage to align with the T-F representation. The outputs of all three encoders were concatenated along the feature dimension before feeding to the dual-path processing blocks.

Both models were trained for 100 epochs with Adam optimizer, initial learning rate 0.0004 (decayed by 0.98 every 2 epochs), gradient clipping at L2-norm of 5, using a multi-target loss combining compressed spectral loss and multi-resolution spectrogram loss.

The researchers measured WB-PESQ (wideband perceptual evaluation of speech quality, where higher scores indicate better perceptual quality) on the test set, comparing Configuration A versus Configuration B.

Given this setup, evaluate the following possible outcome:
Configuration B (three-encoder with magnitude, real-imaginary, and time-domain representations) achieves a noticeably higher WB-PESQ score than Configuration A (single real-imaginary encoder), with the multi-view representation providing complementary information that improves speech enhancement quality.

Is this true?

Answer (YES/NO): YES